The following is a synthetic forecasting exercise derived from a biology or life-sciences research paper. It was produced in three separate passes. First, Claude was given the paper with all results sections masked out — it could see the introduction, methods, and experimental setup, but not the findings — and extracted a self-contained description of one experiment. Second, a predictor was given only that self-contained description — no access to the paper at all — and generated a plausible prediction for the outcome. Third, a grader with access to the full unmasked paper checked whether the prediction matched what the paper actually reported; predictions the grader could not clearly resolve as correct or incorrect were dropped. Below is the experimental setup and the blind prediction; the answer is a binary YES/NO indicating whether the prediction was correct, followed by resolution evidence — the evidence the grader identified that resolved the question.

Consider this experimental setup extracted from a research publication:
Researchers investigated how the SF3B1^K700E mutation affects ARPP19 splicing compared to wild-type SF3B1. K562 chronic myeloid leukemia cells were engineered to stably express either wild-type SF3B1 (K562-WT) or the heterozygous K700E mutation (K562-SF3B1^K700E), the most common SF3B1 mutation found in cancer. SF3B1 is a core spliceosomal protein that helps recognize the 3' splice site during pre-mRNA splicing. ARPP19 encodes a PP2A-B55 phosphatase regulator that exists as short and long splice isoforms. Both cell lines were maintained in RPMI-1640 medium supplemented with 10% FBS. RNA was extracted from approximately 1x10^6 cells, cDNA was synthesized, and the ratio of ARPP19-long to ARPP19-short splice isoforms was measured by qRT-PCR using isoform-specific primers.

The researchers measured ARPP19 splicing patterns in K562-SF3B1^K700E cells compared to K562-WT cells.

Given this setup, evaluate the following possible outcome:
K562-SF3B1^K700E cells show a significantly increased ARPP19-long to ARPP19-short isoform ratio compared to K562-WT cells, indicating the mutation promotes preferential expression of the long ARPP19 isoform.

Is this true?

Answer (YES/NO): YES